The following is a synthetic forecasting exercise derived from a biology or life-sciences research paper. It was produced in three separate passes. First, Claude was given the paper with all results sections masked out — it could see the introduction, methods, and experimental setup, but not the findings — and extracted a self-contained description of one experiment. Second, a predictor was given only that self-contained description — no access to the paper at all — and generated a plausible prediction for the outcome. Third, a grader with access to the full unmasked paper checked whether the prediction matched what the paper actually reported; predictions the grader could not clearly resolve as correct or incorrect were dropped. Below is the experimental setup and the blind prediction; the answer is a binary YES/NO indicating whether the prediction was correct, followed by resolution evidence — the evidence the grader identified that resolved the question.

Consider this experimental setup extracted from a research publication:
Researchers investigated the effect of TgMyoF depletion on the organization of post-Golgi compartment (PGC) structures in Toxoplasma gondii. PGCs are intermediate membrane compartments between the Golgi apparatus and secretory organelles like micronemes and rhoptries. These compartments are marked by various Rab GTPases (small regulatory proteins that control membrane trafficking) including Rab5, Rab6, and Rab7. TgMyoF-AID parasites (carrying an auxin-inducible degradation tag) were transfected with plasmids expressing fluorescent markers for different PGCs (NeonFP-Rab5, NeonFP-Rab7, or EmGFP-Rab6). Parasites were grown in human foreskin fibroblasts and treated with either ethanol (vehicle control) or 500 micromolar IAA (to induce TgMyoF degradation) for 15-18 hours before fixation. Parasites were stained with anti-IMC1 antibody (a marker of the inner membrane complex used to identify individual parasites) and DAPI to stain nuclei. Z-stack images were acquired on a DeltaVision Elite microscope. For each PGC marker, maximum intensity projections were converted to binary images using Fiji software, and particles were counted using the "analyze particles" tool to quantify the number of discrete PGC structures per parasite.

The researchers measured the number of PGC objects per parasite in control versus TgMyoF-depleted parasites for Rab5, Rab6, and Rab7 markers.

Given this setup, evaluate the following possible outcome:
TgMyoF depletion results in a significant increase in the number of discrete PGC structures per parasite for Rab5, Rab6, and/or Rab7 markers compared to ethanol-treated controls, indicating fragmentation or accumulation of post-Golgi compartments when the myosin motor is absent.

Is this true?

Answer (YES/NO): YES